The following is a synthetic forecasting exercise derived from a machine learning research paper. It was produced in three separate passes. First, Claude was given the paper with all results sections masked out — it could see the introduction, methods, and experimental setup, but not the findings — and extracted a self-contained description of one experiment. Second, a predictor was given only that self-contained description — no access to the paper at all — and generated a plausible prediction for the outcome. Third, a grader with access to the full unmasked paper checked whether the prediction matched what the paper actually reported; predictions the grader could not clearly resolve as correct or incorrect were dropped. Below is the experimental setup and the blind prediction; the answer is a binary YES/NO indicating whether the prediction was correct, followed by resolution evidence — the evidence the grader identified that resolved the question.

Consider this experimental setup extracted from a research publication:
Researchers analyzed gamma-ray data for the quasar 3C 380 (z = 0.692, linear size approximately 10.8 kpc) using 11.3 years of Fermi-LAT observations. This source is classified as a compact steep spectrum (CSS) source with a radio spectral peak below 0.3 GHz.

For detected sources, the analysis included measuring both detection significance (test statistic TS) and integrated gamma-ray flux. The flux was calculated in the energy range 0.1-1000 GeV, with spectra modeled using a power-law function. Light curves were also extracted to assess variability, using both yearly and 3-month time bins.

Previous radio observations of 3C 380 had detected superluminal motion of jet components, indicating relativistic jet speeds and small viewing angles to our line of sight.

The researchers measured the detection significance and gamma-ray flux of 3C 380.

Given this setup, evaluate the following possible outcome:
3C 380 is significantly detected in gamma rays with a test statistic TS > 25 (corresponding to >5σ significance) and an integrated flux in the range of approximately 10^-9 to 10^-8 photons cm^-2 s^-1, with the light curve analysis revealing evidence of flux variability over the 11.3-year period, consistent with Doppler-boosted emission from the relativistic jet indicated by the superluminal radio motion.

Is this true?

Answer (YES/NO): NO